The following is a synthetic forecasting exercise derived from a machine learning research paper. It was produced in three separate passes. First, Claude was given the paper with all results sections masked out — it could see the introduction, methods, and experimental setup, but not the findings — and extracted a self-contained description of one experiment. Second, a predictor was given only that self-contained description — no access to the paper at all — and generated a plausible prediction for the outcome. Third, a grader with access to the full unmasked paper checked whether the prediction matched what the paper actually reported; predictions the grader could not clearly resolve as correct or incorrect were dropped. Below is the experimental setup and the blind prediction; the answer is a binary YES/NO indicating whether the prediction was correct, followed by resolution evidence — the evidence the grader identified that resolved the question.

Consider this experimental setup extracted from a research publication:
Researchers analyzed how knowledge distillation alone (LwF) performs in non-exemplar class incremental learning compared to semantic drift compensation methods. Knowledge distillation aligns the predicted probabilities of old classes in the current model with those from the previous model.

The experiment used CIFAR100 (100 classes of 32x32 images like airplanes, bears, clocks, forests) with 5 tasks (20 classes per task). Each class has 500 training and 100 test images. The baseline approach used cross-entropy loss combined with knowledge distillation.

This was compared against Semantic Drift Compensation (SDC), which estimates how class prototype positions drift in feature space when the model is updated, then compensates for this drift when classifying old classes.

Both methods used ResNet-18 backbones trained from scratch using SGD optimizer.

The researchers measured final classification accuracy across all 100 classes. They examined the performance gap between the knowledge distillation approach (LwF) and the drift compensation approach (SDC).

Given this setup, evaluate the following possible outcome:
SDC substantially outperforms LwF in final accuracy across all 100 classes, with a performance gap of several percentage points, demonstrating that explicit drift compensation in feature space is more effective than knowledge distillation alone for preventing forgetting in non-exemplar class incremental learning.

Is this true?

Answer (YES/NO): YES